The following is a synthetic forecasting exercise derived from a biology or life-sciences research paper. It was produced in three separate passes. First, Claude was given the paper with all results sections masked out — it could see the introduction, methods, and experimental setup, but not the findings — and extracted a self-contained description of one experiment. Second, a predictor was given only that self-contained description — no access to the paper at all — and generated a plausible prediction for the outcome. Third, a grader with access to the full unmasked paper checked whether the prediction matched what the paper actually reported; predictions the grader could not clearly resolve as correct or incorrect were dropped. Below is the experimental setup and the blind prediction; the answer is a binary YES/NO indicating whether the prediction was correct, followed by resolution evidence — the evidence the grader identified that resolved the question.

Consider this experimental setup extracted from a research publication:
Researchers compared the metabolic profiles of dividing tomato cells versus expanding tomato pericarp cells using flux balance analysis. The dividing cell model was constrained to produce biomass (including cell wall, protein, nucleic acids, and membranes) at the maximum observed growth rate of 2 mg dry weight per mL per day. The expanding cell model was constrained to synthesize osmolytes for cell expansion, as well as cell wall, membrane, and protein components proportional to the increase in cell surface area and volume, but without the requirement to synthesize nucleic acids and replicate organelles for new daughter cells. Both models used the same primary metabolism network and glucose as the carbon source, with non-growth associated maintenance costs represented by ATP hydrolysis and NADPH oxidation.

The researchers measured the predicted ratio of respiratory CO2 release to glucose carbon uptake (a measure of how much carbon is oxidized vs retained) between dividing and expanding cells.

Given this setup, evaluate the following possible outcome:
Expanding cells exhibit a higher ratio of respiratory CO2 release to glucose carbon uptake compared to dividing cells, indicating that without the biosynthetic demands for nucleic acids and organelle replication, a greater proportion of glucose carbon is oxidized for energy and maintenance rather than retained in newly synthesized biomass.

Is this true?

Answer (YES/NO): NO